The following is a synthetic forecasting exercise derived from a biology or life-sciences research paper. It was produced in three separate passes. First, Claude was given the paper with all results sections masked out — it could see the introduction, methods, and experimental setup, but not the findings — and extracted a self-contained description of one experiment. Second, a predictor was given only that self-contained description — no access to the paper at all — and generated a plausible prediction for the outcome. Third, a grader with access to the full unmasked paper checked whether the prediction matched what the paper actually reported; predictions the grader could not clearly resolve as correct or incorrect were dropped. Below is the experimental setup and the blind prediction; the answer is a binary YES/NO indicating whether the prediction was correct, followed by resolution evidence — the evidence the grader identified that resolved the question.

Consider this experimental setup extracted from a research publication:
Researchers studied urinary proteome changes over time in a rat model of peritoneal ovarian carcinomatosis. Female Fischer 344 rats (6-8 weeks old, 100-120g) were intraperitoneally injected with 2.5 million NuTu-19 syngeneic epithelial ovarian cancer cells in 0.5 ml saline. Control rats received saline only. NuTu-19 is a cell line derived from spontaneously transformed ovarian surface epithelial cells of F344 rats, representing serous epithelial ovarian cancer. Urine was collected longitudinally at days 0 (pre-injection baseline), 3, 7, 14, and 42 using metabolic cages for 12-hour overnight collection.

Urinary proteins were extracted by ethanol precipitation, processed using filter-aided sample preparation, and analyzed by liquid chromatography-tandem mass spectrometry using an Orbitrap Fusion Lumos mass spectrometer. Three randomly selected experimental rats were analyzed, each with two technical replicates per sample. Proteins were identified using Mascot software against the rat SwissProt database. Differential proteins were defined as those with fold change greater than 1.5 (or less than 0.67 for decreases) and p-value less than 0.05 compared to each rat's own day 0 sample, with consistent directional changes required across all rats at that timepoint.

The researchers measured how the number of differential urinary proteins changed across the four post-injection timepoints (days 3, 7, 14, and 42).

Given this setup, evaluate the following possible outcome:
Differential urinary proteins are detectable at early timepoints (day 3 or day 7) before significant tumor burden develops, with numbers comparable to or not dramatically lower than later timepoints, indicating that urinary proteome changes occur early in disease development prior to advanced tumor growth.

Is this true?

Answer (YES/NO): YES